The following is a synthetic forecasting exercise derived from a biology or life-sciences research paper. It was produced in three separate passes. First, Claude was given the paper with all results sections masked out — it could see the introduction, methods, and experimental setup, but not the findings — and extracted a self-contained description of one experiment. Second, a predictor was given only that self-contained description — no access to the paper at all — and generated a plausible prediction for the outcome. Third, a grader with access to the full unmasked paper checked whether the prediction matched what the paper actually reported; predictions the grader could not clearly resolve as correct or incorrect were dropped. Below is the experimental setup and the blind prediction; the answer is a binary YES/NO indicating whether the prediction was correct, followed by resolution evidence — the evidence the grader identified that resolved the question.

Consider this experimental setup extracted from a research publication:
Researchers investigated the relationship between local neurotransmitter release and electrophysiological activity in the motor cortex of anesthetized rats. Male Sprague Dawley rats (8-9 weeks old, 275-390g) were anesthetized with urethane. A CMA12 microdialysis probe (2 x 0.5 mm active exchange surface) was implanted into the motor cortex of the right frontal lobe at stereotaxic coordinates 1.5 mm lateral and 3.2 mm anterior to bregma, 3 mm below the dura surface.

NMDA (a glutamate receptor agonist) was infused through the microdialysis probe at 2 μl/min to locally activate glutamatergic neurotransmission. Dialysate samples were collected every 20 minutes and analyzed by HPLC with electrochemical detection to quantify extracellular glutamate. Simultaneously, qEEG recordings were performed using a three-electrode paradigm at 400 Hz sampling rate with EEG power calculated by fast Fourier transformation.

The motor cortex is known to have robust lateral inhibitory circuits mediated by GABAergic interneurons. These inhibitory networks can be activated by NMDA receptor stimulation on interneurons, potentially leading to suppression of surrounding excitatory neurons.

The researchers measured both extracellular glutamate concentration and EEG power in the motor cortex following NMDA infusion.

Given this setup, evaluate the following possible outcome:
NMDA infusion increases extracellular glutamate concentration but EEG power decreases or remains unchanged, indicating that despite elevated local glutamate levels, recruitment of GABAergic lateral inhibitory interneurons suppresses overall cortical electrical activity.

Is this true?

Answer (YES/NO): YES